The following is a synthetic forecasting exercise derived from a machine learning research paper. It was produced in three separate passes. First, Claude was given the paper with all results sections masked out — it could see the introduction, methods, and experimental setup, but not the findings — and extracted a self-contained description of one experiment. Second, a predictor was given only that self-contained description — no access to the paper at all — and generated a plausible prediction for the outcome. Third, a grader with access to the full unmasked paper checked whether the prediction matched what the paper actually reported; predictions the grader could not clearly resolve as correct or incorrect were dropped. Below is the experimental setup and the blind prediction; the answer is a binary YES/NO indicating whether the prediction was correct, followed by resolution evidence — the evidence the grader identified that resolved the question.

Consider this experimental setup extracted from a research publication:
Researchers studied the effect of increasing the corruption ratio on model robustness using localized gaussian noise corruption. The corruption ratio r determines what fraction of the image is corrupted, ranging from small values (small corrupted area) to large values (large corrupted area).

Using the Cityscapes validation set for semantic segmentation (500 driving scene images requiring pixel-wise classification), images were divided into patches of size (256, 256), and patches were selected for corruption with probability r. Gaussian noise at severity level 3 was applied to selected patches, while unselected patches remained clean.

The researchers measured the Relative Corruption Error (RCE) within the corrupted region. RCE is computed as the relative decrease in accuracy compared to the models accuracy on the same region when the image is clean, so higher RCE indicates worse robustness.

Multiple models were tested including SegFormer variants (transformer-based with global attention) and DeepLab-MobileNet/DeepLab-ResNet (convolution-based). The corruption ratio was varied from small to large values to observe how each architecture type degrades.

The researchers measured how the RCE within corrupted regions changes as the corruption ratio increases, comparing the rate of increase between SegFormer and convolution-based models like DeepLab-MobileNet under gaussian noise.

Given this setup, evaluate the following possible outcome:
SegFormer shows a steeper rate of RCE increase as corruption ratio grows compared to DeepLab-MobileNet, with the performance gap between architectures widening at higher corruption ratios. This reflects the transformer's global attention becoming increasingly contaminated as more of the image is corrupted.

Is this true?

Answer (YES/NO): NO